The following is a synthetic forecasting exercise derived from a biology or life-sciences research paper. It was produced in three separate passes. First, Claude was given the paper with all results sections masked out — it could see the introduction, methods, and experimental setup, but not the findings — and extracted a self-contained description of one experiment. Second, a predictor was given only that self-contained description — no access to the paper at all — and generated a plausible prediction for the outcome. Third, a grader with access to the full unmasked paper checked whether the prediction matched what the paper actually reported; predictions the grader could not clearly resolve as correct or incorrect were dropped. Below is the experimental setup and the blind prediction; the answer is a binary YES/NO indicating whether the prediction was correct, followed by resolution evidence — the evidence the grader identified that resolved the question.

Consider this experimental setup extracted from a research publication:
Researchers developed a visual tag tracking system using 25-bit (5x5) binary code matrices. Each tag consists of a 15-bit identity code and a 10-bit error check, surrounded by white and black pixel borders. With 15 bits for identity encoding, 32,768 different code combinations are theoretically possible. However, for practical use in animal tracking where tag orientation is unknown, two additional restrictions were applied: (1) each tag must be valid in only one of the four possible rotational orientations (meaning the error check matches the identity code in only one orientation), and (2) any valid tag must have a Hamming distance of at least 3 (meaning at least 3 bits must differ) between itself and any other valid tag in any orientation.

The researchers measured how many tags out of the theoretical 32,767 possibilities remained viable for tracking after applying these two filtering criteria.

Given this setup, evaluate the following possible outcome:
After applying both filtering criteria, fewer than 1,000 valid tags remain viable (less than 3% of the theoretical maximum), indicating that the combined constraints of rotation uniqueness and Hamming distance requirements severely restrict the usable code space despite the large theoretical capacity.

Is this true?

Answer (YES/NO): NO